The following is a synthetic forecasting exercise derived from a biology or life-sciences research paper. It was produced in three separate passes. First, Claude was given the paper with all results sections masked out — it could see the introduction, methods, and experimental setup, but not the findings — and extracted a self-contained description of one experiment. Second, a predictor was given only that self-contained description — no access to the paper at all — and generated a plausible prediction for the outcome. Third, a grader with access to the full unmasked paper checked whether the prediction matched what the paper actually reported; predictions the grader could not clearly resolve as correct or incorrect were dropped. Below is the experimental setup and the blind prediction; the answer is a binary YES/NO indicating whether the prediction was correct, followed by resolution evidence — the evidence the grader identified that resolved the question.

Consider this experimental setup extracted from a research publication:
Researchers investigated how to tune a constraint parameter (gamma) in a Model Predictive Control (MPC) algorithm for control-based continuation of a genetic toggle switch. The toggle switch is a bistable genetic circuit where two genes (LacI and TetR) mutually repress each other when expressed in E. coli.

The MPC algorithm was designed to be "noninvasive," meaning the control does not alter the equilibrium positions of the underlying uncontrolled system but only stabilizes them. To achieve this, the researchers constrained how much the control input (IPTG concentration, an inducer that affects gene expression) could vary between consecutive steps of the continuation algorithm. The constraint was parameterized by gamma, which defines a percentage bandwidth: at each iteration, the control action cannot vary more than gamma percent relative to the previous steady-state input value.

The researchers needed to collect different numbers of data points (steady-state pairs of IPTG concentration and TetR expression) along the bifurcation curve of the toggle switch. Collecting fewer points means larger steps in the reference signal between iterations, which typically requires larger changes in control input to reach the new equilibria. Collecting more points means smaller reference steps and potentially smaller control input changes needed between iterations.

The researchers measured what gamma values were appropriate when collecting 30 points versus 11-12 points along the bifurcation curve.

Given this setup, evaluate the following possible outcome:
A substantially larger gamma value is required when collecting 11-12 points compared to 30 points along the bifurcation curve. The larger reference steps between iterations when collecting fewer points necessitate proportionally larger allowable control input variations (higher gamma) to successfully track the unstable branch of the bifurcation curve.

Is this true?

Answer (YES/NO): YES